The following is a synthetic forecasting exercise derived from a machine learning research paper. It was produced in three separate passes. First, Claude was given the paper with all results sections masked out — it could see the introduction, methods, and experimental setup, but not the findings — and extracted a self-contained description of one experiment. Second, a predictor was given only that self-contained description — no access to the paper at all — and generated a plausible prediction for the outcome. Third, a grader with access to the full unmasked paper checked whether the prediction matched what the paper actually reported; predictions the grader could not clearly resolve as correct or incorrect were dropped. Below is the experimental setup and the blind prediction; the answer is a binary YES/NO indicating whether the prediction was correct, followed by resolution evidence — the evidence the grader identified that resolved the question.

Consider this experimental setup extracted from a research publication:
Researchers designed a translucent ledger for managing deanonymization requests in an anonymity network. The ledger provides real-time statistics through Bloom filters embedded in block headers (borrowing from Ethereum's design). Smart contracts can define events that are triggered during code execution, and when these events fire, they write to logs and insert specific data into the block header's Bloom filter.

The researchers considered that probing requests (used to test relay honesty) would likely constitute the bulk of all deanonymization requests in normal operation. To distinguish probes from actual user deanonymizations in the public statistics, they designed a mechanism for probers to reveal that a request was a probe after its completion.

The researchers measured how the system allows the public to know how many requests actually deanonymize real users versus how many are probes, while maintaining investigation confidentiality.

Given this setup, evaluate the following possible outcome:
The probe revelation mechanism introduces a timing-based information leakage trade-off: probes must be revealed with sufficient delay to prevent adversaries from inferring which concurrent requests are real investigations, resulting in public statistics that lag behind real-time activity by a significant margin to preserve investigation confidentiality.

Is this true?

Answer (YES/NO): NO